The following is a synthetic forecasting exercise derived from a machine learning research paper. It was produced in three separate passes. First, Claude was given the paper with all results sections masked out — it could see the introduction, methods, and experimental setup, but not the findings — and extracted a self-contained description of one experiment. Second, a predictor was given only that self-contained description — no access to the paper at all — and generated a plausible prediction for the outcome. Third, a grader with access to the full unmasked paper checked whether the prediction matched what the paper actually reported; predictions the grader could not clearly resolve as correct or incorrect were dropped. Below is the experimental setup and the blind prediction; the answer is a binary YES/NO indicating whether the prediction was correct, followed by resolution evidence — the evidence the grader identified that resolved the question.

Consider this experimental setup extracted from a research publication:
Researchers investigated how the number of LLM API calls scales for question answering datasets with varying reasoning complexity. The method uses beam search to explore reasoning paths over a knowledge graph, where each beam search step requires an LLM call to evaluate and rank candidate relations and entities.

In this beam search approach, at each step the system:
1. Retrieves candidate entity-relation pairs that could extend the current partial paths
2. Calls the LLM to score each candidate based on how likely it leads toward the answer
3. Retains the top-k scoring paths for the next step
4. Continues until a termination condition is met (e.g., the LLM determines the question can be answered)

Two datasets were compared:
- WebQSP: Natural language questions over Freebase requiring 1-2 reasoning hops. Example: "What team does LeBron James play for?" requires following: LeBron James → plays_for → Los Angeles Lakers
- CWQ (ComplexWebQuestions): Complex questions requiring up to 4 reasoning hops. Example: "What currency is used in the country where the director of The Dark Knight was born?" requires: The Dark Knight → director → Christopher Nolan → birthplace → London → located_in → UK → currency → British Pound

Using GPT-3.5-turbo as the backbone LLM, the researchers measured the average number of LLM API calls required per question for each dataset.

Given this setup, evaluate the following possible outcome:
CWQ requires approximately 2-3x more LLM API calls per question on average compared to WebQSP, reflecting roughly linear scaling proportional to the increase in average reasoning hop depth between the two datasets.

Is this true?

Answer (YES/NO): NO